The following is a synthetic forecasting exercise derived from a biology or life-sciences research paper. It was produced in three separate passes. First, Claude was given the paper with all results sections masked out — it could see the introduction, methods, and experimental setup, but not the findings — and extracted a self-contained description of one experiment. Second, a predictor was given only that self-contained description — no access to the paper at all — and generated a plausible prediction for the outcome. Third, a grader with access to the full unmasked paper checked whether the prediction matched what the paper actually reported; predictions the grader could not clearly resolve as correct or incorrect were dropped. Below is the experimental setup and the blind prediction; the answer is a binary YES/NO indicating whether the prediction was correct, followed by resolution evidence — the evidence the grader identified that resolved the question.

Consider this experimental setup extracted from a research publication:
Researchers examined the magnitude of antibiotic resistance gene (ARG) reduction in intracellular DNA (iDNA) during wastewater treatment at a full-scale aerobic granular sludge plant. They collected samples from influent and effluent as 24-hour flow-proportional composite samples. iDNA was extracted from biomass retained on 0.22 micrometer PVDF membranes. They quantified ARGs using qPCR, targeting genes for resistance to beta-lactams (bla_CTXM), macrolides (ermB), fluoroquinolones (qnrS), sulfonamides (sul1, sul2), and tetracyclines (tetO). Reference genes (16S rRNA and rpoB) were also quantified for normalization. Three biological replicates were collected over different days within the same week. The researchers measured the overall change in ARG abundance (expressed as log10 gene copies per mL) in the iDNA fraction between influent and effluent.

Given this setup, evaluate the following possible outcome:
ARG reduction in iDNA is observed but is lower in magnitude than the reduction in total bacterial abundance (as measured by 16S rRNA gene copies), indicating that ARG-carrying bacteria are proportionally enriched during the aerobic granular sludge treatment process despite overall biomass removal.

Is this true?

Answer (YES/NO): NO